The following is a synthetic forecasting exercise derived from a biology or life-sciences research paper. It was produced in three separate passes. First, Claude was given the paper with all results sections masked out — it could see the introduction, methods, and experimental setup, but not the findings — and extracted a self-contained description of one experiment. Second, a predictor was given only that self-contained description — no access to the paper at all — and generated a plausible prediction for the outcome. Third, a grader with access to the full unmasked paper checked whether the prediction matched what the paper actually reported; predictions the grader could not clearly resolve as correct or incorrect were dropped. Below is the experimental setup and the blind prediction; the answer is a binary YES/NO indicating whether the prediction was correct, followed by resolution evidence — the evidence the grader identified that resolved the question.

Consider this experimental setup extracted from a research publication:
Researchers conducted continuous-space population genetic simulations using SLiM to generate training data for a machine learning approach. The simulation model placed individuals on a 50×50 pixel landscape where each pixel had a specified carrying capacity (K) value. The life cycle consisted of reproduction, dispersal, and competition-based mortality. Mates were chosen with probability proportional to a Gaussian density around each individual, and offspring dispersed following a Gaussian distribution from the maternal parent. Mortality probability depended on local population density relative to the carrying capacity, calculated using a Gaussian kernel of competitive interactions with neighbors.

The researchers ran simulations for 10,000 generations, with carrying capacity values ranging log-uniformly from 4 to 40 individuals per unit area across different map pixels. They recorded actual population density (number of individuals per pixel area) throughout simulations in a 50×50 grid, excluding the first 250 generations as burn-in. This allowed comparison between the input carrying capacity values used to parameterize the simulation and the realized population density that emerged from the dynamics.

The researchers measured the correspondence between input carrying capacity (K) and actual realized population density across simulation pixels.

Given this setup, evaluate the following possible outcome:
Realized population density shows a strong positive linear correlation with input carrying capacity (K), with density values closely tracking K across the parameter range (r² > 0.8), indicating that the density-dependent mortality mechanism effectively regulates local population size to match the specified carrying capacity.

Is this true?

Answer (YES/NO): NO